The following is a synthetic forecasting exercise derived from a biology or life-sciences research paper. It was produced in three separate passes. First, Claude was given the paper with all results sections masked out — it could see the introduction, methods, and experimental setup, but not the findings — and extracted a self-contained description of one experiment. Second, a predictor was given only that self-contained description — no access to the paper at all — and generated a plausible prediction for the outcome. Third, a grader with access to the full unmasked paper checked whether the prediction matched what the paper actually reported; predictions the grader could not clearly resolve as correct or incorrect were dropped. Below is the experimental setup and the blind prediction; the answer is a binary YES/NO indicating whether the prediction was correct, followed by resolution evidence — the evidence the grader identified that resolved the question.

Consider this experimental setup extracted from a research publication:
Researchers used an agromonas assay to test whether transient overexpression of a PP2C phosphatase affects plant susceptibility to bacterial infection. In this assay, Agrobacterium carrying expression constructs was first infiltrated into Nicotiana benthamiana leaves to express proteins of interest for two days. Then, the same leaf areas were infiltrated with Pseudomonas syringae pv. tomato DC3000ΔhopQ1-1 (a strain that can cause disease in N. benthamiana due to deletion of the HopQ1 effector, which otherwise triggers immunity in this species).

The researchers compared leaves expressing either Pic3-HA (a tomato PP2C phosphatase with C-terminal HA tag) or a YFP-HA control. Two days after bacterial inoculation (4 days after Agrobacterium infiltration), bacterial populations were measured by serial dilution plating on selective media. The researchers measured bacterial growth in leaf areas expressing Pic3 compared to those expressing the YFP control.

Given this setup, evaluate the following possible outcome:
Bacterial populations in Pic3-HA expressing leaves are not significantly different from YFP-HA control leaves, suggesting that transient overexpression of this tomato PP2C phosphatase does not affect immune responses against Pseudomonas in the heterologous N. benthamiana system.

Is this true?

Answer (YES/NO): NO